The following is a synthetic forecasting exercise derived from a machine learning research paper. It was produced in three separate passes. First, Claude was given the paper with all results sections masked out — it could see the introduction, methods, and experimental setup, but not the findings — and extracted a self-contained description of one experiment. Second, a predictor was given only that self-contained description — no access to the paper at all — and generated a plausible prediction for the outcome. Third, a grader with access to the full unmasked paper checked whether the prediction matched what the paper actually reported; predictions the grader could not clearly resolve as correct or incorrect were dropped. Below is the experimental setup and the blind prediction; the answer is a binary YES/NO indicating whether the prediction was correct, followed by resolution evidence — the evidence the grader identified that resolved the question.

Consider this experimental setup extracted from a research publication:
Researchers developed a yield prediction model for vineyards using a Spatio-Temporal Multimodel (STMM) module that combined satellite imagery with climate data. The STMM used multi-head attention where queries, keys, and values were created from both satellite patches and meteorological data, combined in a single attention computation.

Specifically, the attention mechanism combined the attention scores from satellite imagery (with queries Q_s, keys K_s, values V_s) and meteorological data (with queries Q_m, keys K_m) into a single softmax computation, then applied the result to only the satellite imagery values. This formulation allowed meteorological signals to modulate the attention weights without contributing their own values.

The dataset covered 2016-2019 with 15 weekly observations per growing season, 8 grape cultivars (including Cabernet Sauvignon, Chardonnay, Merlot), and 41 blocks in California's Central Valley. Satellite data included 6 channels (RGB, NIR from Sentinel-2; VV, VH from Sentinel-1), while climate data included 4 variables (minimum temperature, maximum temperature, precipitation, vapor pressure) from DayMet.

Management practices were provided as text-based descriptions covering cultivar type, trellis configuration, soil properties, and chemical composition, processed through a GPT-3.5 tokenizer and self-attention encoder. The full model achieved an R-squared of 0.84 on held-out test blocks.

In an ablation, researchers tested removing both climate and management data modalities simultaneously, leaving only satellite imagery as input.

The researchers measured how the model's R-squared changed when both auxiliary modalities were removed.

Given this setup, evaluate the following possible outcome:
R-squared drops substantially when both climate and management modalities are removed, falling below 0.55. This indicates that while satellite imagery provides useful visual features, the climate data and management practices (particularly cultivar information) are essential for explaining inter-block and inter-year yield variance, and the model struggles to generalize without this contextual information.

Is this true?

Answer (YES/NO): NO